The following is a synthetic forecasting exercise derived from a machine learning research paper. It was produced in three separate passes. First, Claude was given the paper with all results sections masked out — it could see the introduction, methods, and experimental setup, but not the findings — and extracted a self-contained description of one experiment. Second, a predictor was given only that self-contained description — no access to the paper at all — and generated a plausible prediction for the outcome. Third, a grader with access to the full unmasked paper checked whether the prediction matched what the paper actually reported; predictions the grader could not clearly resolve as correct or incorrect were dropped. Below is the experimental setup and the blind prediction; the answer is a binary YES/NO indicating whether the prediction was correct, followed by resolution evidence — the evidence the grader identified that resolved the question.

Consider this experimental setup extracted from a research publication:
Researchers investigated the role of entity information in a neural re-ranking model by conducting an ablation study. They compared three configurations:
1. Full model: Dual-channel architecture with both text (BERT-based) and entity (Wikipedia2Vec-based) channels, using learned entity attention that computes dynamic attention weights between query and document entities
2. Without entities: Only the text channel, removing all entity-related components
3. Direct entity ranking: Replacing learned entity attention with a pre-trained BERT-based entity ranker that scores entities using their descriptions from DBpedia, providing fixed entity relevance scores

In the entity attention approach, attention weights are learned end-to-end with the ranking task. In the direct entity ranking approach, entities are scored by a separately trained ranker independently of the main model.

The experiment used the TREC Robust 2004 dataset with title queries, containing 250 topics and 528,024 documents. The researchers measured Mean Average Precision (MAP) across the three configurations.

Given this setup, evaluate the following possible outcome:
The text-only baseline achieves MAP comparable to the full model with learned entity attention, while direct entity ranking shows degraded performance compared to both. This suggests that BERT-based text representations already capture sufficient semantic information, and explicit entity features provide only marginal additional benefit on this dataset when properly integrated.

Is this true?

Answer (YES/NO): NO